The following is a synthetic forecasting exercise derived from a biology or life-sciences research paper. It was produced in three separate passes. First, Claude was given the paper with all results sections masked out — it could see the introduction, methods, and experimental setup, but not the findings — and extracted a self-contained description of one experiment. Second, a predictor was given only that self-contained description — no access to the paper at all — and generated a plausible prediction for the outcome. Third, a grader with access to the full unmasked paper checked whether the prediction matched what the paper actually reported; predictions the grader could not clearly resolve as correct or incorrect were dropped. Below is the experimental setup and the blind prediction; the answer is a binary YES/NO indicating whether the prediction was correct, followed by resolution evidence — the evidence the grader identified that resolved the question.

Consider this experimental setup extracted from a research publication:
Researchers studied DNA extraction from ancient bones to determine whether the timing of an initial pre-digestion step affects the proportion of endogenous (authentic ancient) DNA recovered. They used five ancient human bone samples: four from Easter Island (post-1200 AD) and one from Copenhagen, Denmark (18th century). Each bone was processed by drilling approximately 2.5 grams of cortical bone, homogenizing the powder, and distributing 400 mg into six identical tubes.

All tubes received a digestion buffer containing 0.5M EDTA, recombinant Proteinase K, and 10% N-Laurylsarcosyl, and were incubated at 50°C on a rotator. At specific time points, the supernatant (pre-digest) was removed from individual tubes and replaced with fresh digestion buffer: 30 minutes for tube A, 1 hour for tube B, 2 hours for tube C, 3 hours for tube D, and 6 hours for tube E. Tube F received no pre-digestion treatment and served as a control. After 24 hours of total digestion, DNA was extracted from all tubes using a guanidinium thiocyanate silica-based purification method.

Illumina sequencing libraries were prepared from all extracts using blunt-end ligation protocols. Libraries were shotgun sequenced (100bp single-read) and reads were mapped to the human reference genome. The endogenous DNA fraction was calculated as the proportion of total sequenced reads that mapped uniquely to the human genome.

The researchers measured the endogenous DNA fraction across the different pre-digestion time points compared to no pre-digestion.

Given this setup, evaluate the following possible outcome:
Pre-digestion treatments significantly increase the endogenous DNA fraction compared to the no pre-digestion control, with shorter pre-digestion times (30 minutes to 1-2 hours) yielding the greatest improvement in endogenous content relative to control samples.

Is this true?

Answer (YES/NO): NO